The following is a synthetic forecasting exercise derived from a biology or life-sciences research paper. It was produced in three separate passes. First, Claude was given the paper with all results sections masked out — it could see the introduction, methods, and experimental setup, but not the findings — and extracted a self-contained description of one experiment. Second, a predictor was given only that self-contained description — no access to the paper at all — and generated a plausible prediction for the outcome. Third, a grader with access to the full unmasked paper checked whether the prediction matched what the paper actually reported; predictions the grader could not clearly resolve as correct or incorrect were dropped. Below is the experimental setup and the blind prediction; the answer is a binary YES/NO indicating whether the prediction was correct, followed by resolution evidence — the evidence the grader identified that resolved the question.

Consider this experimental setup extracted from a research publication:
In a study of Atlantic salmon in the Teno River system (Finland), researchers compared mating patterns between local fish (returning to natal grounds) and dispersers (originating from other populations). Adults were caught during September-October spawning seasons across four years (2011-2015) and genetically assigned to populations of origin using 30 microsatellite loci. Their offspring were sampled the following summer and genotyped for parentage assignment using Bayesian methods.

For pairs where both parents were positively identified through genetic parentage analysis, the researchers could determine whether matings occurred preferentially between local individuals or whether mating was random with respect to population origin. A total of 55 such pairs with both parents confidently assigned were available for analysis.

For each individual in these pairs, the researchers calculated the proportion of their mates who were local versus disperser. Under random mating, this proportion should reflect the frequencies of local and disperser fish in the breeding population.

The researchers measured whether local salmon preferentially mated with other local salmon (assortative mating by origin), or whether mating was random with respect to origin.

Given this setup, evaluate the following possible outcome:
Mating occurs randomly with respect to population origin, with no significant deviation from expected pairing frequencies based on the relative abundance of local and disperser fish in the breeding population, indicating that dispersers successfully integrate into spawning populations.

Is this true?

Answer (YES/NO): YES